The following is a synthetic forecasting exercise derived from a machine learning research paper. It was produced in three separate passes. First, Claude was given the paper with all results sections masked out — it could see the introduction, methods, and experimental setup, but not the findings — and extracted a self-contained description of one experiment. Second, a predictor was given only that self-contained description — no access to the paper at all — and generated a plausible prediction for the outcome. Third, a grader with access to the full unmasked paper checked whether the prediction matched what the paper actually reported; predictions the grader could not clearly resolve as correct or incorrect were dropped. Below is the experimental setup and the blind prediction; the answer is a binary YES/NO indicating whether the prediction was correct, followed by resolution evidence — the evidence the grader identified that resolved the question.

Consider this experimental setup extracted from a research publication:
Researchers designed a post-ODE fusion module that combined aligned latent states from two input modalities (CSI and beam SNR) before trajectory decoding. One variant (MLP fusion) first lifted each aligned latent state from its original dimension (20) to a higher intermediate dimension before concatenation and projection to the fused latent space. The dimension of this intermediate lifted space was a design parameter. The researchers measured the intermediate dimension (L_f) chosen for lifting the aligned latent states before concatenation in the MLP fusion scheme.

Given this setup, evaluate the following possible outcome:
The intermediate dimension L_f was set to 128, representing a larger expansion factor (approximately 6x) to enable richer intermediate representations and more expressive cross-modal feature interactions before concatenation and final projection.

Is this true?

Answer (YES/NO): YES